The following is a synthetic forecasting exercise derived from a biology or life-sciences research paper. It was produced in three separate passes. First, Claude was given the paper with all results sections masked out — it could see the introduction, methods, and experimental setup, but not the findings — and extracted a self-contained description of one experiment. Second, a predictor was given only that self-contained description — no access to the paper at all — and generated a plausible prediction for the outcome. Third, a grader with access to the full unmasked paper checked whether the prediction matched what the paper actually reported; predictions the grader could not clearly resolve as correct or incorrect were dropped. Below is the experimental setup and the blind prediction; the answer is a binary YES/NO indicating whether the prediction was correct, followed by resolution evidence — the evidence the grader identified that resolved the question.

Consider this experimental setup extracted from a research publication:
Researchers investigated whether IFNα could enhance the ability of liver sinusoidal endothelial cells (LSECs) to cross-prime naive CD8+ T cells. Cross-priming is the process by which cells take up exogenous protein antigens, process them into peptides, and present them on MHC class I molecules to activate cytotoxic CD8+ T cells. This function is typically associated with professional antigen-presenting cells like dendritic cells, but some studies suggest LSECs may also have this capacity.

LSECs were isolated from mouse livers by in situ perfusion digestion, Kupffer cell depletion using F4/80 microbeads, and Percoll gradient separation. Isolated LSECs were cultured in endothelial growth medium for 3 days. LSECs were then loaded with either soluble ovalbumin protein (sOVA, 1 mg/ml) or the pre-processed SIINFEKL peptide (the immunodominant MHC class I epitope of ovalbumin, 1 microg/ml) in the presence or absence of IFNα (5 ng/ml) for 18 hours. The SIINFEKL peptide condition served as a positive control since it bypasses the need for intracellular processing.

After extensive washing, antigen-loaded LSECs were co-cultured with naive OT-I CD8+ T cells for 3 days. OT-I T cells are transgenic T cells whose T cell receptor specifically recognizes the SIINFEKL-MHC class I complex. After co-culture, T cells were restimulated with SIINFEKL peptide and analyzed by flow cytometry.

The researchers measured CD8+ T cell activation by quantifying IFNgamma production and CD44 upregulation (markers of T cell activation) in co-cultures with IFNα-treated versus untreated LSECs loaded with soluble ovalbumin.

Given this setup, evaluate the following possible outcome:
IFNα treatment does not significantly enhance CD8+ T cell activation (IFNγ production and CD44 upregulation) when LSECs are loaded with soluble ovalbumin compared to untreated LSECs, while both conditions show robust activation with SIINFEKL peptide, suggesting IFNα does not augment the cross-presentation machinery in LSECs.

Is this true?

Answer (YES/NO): NO